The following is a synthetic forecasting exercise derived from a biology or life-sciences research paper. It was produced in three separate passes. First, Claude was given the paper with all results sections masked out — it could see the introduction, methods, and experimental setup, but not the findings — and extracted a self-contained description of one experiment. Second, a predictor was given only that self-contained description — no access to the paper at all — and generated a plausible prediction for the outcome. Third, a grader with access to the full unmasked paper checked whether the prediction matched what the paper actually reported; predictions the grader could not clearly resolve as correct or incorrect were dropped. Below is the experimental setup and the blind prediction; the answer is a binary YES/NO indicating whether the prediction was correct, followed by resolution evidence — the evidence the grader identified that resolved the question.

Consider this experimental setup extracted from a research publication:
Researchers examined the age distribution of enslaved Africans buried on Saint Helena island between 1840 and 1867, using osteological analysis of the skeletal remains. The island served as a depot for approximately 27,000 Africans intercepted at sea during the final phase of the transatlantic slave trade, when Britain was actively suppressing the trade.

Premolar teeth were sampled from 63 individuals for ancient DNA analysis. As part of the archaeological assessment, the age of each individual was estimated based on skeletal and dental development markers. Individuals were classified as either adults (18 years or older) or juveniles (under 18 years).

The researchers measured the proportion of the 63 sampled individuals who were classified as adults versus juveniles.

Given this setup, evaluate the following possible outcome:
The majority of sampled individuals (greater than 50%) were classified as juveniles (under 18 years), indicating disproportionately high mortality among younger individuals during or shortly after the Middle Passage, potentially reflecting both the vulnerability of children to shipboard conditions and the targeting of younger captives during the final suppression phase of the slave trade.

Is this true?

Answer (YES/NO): NO